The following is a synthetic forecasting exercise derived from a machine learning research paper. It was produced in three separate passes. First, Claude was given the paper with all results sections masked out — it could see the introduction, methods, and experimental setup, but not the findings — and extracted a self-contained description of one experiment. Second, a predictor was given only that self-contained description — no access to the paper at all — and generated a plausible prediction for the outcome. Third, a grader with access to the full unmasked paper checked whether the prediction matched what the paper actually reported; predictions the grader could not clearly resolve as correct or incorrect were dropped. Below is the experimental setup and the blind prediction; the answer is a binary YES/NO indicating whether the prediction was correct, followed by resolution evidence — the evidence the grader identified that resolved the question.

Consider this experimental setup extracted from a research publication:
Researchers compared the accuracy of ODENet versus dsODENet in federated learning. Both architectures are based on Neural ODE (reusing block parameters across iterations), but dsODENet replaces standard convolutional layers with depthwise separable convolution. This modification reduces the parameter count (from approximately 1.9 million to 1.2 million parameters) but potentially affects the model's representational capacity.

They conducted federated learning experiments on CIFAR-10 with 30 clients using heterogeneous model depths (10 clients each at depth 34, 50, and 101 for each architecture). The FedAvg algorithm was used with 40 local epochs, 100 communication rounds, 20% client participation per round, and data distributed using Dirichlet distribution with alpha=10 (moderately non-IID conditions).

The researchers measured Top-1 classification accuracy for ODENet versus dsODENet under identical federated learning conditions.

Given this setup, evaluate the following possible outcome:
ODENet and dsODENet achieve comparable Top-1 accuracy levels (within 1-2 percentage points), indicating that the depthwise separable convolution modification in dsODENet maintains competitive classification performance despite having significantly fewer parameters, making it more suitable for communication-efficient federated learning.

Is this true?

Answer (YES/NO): YES